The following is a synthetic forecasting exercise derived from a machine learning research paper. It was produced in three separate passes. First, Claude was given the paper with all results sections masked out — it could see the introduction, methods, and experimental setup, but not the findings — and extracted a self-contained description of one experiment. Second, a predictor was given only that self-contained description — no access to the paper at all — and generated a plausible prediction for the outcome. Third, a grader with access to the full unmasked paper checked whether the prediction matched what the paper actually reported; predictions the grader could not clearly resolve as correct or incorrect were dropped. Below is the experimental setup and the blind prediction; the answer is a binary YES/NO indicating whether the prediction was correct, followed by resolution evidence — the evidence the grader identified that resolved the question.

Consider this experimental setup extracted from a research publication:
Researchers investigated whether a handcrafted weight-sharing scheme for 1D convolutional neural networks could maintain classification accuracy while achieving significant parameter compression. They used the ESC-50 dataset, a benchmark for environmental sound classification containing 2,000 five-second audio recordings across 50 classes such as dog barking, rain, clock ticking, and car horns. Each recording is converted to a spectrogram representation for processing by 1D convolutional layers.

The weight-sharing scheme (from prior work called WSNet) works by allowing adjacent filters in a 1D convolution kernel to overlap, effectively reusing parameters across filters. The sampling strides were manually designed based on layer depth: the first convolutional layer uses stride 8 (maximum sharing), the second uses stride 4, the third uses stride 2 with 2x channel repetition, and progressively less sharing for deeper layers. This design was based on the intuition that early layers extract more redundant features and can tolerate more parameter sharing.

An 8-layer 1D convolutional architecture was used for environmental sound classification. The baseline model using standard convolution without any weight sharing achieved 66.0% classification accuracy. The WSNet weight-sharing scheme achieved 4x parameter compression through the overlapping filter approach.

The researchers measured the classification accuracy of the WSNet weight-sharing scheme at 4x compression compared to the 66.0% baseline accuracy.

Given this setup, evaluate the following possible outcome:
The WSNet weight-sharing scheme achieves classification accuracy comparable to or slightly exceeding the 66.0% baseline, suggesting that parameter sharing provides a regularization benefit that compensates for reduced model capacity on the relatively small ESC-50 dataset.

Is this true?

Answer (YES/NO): YES